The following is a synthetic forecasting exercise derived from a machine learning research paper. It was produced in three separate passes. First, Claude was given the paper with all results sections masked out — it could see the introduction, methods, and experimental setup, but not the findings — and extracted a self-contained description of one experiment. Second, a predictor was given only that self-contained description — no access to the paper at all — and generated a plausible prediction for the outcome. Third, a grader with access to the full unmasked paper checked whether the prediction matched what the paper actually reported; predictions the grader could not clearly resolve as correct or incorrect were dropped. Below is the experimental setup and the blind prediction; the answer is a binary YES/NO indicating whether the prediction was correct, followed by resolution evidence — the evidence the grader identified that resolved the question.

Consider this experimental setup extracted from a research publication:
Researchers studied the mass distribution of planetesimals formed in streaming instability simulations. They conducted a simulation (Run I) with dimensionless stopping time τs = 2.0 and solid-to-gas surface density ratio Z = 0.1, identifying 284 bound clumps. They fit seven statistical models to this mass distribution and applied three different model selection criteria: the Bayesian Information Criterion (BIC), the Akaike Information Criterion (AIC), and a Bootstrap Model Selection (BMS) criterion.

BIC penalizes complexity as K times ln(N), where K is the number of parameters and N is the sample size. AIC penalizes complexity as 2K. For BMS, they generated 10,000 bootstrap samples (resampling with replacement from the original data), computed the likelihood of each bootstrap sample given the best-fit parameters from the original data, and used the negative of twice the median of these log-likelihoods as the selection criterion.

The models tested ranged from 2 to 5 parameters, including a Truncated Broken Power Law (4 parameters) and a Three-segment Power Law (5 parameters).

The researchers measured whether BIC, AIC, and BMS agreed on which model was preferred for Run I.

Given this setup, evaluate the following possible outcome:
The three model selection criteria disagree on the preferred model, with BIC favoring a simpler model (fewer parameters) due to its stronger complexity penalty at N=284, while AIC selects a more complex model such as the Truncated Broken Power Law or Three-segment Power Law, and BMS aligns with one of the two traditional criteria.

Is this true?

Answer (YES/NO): NO